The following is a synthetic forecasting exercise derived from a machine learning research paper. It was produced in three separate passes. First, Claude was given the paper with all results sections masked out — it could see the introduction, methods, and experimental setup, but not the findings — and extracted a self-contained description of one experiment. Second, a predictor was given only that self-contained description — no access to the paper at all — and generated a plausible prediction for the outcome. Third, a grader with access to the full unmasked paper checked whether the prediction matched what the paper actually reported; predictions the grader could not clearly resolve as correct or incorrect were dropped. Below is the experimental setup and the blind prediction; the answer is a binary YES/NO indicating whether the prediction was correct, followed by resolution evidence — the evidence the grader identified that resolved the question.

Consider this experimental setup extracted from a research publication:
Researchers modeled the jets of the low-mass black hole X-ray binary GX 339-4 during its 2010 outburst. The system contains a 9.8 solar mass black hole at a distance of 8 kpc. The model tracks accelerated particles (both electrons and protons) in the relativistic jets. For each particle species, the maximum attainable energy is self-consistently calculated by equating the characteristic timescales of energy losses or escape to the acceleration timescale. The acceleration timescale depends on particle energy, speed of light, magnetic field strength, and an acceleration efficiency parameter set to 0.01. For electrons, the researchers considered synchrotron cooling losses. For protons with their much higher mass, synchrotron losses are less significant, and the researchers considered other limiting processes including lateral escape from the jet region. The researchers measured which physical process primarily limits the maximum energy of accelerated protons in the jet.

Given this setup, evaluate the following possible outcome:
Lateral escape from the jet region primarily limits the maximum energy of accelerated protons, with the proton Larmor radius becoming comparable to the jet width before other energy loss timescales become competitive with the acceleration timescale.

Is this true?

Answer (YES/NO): YES